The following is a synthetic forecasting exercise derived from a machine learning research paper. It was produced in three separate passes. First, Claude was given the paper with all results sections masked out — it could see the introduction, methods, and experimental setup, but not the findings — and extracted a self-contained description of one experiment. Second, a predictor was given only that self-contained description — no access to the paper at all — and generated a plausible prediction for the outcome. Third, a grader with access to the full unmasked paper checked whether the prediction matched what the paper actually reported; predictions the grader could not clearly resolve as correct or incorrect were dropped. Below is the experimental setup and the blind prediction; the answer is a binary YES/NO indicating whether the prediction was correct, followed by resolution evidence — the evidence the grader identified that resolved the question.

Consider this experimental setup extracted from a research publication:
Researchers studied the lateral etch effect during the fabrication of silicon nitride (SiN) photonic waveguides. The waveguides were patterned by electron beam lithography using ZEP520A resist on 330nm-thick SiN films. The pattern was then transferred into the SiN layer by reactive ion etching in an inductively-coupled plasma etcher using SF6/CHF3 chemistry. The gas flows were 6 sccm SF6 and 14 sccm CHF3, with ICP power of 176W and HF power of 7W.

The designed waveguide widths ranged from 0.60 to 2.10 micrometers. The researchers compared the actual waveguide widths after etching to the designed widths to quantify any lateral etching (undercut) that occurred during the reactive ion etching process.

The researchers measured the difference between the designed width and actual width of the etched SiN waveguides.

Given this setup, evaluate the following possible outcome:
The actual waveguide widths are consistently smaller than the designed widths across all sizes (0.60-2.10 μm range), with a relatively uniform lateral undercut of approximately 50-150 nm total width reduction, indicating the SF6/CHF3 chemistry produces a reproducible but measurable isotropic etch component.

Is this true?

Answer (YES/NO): YES